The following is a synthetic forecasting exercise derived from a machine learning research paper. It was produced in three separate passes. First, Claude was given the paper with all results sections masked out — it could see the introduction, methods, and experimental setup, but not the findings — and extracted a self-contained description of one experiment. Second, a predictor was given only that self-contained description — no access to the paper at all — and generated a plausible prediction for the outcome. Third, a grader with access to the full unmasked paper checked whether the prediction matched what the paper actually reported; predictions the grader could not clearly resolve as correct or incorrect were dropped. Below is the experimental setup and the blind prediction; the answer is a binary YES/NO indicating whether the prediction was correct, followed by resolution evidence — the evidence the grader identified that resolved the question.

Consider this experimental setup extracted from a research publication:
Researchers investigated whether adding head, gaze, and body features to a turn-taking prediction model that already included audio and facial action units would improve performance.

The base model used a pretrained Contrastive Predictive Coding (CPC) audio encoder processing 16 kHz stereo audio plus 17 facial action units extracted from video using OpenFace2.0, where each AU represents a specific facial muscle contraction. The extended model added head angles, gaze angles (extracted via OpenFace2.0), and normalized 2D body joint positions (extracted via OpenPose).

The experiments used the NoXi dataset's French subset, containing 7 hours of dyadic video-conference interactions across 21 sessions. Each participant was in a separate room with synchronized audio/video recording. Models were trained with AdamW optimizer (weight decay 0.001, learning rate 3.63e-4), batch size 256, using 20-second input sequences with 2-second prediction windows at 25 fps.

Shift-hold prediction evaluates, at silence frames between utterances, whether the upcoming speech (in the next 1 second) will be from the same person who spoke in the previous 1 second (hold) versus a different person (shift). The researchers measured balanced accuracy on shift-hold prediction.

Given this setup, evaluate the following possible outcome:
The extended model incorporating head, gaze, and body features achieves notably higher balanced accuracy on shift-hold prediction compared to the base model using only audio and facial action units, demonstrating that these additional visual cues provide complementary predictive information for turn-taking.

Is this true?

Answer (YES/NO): NO